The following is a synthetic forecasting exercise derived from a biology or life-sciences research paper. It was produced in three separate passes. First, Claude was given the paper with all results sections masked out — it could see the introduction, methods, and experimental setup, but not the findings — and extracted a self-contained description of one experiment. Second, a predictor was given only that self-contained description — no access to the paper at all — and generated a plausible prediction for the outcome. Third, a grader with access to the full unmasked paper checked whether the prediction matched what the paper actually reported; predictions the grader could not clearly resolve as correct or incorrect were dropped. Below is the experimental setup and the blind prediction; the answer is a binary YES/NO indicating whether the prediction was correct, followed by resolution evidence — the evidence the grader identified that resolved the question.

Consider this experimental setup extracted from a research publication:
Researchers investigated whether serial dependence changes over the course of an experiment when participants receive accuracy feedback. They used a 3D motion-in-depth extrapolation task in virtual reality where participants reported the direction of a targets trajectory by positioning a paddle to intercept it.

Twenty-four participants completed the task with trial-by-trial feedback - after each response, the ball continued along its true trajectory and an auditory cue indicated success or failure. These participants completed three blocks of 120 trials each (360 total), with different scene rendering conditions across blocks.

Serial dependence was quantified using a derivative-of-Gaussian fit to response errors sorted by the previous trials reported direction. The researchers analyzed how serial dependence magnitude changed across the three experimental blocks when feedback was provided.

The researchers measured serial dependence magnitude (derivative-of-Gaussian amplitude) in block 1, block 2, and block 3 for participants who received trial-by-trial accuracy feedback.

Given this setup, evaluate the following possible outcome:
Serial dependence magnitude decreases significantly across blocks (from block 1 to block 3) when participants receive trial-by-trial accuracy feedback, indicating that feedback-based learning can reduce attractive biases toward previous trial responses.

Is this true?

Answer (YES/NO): YES